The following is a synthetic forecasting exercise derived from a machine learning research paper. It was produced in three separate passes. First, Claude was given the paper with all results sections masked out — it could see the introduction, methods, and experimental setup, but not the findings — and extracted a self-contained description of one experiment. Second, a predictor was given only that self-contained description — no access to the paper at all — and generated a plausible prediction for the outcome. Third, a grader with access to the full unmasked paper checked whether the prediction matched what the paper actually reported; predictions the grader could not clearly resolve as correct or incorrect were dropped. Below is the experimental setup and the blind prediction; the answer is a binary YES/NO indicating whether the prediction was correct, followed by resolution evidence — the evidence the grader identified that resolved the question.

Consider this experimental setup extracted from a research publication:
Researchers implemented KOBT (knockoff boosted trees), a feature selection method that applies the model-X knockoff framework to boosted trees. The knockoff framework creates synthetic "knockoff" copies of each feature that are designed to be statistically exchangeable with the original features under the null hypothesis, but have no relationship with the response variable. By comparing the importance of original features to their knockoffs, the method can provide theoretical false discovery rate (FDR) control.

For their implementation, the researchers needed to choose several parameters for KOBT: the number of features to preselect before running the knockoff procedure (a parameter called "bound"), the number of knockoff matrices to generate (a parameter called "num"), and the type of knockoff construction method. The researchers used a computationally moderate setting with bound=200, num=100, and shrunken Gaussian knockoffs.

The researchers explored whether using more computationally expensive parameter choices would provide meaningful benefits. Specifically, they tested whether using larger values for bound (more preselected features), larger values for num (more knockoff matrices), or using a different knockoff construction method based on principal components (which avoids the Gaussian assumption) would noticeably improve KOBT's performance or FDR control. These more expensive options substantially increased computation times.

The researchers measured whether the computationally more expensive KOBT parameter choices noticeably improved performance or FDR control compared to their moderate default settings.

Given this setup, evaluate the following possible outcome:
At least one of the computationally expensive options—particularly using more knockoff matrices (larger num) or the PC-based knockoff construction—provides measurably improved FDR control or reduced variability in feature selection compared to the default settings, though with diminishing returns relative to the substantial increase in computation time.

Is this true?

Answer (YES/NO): NO